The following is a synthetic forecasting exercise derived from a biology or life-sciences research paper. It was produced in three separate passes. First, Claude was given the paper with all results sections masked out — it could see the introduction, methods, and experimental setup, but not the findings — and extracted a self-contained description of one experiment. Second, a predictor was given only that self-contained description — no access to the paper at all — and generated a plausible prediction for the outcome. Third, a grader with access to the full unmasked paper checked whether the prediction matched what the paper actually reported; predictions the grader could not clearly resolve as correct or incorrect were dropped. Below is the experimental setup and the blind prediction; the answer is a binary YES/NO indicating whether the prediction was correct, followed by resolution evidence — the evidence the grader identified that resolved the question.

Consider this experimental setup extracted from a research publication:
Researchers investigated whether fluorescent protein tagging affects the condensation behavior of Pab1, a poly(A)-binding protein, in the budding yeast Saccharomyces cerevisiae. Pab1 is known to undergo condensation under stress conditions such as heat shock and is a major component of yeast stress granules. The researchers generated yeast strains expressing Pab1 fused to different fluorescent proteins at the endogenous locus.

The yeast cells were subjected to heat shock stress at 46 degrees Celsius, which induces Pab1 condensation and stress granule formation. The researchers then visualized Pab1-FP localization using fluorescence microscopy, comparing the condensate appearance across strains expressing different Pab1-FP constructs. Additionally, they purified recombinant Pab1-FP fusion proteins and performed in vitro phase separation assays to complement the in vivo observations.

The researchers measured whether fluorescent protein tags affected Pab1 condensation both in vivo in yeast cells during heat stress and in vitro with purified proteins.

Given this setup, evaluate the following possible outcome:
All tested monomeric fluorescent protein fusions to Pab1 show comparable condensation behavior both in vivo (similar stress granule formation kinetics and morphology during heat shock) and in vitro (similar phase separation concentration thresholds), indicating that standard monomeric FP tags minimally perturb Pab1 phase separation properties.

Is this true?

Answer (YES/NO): NO